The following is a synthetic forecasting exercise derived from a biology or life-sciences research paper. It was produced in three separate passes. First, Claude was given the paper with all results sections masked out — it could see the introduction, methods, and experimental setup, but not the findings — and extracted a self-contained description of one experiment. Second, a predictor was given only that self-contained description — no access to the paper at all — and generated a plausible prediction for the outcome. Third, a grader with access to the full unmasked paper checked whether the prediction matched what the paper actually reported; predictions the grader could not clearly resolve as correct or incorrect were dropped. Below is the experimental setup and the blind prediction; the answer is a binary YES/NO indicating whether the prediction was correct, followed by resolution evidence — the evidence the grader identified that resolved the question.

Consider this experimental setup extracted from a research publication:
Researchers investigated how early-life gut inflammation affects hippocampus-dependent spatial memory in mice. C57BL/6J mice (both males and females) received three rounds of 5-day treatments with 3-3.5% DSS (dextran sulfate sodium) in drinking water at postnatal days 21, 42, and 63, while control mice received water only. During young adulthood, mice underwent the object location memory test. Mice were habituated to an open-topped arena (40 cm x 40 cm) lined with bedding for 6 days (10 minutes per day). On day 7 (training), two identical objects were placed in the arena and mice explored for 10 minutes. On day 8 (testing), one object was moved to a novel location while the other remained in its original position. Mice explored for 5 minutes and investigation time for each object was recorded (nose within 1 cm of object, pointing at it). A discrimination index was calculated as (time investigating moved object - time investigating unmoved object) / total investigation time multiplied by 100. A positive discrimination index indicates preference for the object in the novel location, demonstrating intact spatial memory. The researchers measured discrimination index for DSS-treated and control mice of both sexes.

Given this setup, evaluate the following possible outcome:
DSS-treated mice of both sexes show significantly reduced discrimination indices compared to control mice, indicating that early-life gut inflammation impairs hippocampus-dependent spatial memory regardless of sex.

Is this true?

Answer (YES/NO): NO